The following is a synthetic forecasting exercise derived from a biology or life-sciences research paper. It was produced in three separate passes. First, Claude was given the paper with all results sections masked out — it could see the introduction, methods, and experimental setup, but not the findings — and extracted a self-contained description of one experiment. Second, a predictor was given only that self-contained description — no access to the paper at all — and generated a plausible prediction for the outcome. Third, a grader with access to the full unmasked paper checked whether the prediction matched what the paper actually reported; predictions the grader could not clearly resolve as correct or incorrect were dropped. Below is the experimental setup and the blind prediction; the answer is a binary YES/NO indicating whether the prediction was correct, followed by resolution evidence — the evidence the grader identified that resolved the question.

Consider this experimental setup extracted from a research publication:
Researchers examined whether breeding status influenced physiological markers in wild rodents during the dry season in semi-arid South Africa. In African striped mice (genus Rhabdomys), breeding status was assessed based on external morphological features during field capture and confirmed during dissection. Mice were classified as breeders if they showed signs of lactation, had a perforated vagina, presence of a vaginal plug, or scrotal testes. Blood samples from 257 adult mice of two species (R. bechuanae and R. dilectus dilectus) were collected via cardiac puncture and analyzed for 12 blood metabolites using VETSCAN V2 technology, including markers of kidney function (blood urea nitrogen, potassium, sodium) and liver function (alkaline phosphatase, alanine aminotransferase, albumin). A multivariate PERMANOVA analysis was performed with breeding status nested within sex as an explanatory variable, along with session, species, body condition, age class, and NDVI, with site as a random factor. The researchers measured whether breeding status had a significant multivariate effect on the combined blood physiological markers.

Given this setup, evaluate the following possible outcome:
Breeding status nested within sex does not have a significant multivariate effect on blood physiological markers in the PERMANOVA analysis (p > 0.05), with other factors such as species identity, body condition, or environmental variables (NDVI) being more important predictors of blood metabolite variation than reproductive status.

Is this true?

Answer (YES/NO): NO